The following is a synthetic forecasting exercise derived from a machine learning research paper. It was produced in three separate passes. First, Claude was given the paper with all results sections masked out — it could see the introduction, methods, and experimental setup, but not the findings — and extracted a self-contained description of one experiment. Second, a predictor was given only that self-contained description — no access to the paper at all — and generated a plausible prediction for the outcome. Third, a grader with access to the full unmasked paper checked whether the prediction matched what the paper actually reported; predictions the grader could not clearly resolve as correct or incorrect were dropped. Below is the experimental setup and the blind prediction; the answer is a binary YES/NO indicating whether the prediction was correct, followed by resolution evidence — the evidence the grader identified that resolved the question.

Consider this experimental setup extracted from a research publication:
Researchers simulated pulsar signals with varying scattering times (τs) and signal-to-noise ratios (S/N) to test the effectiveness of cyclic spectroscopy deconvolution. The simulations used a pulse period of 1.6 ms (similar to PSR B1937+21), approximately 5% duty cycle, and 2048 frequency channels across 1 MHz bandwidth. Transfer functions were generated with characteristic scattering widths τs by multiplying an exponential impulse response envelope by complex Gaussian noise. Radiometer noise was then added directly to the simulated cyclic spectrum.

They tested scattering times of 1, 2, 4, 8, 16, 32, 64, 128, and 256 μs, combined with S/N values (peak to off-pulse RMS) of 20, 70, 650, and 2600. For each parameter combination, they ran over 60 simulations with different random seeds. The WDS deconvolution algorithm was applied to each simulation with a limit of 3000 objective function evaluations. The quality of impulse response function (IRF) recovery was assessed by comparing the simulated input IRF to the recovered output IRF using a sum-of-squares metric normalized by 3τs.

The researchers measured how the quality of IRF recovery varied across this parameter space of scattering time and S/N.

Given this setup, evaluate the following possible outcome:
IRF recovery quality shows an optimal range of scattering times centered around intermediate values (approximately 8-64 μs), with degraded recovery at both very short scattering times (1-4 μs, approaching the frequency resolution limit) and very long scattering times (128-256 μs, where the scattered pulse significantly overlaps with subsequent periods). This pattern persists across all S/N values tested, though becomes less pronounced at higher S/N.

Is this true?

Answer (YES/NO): NO